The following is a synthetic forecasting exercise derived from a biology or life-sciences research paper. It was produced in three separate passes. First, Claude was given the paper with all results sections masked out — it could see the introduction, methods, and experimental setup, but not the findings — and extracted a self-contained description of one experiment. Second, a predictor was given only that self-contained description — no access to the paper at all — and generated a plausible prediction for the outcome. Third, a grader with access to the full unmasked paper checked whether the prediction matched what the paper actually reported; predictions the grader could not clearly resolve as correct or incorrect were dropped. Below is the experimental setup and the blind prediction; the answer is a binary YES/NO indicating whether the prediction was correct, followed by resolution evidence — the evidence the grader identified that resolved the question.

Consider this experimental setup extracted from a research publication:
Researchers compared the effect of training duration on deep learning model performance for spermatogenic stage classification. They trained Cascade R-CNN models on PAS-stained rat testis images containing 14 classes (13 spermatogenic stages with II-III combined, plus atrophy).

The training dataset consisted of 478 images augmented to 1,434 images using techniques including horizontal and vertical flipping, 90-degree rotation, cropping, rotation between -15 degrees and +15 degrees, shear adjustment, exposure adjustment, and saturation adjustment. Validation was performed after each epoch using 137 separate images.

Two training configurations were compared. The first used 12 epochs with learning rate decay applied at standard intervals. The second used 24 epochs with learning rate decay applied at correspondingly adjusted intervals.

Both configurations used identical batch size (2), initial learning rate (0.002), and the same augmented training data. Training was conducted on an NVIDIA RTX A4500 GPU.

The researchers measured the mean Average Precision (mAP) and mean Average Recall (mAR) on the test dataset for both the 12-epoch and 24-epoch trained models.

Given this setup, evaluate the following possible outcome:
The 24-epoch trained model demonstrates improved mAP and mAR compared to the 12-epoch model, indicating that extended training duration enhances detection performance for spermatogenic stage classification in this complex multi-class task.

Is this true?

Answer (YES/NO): NO